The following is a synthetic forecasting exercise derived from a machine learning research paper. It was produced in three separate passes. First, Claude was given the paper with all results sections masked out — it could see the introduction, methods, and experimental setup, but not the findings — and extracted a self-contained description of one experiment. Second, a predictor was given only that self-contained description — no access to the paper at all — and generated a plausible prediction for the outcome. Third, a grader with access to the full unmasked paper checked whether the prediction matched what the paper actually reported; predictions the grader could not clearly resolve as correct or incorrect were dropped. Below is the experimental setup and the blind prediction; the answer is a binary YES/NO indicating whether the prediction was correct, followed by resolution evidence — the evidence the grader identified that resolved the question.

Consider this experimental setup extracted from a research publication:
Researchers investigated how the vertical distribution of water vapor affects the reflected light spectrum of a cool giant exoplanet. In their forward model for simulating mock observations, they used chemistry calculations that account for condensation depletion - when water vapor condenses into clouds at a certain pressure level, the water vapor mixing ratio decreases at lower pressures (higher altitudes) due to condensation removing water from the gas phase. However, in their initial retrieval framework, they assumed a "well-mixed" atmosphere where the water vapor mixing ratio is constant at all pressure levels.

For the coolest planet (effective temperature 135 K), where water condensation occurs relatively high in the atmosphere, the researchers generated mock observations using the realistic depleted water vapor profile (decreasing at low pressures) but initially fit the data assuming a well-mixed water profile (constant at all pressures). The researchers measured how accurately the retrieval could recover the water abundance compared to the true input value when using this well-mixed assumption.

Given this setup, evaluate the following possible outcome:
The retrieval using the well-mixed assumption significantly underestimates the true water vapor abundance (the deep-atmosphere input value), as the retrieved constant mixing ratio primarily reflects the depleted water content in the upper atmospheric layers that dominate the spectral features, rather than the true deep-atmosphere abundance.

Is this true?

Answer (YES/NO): NO